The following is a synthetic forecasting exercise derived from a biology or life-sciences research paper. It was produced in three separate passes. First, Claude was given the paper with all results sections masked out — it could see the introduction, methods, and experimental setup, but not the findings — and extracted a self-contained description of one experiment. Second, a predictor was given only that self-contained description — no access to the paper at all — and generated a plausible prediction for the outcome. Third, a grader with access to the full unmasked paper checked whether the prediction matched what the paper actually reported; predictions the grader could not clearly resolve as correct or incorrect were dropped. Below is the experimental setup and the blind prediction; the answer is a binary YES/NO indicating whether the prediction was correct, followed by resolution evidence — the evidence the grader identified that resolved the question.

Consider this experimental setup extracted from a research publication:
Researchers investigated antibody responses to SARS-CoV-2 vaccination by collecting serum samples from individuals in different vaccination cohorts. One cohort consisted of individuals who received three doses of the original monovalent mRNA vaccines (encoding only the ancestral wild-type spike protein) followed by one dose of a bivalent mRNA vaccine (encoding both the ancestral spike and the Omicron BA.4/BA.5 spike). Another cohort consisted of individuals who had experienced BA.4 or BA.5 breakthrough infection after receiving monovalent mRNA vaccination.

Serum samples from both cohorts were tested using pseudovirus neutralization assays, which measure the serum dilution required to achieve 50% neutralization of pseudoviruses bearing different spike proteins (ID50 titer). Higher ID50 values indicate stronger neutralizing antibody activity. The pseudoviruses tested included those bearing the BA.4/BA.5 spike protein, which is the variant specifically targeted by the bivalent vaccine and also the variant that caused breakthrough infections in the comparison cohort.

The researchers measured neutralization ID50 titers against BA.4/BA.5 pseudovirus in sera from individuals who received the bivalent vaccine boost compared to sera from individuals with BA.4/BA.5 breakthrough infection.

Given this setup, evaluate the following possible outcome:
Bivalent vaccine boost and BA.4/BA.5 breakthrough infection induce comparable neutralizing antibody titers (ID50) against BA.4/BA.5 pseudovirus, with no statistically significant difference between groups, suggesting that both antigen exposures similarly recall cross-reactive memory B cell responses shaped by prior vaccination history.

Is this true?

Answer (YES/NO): NO